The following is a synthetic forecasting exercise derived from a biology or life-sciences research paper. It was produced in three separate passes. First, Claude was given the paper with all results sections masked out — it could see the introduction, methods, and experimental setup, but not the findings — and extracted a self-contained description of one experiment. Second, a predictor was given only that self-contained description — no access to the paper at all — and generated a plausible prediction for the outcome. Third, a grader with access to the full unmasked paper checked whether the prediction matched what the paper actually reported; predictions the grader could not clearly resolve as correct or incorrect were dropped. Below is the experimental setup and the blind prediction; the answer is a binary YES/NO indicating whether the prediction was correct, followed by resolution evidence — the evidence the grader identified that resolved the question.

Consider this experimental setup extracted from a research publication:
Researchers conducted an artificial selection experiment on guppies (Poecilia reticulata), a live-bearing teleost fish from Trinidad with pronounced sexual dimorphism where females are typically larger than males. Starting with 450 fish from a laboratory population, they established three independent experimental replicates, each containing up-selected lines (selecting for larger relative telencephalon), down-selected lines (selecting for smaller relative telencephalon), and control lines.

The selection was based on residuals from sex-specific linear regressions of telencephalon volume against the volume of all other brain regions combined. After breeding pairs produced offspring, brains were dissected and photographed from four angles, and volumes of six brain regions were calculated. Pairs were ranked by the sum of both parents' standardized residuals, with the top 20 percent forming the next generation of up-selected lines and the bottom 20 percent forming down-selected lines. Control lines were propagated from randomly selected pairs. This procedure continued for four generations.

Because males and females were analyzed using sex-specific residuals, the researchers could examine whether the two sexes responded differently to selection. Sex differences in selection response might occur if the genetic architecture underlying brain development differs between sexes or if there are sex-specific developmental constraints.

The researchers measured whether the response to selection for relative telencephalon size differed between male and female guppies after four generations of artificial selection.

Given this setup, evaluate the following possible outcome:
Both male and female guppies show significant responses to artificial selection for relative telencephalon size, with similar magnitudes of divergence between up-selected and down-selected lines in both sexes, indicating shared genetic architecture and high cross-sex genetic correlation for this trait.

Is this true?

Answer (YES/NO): YES